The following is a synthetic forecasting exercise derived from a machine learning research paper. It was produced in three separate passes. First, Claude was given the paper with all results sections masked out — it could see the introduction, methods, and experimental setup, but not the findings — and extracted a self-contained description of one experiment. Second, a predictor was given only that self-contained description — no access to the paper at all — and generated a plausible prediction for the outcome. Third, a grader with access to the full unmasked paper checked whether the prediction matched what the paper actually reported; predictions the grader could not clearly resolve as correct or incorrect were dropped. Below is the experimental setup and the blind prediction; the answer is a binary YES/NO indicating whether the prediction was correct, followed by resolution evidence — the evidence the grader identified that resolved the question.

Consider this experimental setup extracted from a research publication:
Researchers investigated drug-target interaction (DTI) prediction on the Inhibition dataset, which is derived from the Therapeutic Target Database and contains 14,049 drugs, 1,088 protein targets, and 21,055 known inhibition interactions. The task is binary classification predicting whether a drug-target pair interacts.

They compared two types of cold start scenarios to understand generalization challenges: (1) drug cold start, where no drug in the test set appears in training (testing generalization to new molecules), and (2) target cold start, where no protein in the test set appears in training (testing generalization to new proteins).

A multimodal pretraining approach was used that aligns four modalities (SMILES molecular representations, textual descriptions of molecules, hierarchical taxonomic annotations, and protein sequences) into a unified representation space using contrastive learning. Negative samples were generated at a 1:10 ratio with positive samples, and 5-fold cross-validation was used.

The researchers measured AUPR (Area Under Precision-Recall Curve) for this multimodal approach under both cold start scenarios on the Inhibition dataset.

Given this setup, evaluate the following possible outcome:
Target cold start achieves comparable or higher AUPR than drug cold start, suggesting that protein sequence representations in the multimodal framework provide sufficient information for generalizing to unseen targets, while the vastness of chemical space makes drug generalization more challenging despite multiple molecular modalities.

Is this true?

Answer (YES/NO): NO